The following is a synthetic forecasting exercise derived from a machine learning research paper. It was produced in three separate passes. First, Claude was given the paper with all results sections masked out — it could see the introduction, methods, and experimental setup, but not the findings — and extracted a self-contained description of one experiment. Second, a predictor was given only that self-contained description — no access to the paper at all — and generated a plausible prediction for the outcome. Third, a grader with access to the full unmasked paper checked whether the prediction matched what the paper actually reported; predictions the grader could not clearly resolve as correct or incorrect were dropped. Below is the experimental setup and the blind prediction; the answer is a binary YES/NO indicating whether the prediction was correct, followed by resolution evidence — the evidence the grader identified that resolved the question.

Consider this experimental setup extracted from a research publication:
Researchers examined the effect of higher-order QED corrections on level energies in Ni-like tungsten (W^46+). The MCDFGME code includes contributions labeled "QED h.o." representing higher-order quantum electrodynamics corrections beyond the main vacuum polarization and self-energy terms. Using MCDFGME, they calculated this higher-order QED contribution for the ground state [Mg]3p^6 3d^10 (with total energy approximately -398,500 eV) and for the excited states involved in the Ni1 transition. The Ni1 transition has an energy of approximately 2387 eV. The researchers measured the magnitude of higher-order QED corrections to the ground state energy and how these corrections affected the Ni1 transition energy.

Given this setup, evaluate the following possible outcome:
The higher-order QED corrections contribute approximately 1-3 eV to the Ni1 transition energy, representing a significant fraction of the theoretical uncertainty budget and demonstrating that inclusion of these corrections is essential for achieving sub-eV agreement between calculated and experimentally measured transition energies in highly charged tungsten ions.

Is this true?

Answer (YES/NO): NO